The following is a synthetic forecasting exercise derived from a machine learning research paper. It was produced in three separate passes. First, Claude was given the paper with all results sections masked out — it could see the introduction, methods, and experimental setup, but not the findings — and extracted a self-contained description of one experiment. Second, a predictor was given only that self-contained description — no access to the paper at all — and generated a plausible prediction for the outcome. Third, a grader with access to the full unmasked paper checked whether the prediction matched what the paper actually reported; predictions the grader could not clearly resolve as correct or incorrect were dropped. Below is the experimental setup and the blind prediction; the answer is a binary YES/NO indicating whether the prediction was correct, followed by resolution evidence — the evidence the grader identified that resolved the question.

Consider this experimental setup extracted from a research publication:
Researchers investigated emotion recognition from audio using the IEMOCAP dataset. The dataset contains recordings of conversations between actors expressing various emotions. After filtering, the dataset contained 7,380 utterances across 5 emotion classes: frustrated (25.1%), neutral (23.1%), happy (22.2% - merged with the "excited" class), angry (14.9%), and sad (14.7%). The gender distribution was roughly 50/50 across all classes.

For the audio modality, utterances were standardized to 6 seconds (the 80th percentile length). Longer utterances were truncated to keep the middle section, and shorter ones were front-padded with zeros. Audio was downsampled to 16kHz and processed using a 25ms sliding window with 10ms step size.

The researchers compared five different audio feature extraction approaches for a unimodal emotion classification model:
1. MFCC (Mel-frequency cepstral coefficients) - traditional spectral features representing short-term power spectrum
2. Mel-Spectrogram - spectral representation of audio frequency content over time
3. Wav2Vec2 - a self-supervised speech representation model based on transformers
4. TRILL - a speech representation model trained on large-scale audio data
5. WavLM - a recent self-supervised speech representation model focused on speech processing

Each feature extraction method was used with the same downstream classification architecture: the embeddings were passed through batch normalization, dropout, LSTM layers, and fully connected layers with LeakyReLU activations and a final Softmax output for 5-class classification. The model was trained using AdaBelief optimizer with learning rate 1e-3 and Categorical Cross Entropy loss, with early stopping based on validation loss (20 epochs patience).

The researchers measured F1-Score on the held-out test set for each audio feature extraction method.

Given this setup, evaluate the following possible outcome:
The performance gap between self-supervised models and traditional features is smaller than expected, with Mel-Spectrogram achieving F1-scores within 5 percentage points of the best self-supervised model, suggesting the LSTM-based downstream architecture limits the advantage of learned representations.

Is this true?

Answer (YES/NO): YES